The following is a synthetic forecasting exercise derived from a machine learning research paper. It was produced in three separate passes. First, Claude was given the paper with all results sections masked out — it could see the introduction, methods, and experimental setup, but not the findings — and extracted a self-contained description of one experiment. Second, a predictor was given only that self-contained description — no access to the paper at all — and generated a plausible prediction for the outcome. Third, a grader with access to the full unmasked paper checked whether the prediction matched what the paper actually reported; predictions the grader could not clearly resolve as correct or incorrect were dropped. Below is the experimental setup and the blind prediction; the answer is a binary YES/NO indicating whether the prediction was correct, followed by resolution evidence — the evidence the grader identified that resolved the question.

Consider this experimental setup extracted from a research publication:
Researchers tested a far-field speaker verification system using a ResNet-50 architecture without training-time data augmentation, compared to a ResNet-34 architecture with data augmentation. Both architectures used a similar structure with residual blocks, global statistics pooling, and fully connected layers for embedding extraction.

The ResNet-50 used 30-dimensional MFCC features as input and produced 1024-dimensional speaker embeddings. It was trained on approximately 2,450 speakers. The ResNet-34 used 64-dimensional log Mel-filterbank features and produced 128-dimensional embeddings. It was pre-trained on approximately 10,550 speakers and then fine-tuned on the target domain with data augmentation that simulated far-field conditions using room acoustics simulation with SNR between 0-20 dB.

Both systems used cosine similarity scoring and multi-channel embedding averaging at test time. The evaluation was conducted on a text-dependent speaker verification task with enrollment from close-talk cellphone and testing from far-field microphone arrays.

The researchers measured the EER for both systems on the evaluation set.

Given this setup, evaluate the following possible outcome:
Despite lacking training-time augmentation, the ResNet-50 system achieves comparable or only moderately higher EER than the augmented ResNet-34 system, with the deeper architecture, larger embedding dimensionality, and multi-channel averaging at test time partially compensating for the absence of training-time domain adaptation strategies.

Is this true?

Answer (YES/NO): NO